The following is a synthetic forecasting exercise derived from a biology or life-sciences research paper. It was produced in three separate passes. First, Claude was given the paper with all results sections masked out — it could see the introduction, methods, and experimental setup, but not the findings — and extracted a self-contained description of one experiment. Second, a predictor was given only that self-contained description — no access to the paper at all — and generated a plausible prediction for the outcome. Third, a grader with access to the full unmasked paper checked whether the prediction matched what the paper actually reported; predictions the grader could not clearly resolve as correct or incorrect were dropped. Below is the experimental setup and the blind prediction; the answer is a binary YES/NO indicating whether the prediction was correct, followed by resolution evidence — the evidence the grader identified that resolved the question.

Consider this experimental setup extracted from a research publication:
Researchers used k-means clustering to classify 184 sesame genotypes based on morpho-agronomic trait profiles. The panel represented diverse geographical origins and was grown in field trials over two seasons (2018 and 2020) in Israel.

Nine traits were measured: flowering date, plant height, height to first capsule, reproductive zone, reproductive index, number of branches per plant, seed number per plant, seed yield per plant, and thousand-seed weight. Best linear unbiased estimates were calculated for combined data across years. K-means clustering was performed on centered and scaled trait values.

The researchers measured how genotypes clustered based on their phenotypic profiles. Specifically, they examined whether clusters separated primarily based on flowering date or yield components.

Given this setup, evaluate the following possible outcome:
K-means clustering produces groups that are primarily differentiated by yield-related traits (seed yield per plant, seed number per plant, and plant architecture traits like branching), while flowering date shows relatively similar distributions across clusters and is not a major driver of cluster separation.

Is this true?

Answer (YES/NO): NO